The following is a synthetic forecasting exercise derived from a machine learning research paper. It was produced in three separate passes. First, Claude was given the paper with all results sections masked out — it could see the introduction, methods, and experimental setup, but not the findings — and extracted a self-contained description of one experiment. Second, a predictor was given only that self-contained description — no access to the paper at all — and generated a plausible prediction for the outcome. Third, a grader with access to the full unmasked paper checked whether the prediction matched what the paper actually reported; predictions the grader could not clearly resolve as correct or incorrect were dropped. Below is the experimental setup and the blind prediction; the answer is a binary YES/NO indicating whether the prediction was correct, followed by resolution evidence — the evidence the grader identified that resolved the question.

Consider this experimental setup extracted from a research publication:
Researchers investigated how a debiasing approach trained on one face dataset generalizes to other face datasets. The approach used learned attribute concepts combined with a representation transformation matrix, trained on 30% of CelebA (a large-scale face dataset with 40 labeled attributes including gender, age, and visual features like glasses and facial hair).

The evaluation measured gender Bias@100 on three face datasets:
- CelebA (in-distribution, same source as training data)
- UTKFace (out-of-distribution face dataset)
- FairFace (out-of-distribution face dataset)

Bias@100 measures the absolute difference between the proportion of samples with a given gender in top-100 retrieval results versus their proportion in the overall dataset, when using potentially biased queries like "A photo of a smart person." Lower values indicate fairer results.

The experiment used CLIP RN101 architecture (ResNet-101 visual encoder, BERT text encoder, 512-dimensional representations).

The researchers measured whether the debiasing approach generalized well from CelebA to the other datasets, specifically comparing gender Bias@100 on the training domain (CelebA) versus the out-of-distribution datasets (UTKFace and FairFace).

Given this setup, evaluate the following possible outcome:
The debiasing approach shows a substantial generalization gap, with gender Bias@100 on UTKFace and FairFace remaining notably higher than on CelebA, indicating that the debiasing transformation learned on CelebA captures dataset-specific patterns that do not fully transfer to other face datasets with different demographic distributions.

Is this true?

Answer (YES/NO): NO